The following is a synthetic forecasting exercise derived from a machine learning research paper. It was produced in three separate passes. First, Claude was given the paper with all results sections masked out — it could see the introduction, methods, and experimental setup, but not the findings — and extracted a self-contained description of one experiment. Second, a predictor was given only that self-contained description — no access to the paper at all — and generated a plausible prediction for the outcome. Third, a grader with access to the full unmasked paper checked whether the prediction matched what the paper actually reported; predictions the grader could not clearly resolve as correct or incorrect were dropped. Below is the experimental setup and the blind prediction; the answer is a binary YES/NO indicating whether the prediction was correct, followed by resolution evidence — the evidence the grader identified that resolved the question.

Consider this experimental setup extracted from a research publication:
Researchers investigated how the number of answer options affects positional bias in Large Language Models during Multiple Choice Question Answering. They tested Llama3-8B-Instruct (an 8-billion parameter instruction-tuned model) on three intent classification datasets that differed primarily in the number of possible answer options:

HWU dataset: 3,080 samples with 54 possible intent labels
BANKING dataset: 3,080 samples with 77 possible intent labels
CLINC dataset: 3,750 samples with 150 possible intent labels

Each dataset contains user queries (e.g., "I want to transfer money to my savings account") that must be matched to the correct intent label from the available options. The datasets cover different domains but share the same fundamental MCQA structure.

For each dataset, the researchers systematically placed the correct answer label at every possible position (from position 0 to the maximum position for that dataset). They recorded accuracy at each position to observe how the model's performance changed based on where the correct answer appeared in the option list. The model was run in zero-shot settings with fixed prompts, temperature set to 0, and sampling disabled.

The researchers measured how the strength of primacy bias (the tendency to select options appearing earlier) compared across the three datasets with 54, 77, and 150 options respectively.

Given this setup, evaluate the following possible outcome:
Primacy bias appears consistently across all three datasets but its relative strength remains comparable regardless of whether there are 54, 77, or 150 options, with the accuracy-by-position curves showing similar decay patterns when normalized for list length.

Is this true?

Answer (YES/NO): NO